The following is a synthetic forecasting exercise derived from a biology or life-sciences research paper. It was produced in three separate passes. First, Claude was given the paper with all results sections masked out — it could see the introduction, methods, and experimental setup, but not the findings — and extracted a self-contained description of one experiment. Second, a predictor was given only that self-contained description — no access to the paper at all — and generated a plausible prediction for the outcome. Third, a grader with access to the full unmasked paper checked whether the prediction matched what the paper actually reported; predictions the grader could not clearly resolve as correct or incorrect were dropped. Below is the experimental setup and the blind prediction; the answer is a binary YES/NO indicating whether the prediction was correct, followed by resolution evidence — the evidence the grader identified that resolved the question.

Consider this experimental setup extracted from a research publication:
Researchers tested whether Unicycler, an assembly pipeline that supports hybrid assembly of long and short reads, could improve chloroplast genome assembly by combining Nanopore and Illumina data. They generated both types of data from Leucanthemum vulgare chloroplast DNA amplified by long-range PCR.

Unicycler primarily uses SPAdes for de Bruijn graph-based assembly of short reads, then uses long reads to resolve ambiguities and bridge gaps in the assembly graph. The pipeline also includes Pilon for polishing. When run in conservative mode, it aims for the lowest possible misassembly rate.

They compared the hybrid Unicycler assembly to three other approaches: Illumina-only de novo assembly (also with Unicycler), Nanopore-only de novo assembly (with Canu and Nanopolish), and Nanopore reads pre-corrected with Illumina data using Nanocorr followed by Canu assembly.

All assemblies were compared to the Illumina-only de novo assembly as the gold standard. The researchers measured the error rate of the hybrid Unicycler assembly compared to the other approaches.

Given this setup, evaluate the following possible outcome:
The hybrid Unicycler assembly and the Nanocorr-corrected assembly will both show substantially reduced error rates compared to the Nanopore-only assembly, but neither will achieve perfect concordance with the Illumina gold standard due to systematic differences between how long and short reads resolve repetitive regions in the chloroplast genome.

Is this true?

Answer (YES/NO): NO